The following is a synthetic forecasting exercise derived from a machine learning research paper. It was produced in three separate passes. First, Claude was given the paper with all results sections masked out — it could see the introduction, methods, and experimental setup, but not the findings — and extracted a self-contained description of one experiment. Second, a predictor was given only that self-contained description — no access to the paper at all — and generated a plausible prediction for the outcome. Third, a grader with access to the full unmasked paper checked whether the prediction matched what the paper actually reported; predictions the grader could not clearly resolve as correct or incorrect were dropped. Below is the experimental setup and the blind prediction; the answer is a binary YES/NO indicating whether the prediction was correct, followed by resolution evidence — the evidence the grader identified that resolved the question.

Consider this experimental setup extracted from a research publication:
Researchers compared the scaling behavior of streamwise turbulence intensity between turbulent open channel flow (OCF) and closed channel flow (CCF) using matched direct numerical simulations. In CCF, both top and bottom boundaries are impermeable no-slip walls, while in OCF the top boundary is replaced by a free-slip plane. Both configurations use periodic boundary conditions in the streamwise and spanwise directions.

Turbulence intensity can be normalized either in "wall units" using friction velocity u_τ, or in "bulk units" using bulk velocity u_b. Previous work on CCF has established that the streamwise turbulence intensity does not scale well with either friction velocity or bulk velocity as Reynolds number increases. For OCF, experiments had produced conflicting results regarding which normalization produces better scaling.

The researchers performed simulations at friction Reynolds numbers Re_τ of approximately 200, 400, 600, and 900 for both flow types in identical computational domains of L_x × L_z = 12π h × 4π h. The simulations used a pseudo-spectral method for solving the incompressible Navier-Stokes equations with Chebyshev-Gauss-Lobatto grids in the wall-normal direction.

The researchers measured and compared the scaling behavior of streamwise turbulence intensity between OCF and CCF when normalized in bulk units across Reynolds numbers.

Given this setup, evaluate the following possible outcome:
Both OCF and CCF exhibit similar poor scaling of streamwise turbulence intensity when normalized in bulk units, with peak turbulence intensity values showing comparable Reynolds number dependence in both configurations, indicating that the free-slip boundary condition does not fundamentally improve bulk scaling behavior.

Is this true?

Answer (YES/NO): NO